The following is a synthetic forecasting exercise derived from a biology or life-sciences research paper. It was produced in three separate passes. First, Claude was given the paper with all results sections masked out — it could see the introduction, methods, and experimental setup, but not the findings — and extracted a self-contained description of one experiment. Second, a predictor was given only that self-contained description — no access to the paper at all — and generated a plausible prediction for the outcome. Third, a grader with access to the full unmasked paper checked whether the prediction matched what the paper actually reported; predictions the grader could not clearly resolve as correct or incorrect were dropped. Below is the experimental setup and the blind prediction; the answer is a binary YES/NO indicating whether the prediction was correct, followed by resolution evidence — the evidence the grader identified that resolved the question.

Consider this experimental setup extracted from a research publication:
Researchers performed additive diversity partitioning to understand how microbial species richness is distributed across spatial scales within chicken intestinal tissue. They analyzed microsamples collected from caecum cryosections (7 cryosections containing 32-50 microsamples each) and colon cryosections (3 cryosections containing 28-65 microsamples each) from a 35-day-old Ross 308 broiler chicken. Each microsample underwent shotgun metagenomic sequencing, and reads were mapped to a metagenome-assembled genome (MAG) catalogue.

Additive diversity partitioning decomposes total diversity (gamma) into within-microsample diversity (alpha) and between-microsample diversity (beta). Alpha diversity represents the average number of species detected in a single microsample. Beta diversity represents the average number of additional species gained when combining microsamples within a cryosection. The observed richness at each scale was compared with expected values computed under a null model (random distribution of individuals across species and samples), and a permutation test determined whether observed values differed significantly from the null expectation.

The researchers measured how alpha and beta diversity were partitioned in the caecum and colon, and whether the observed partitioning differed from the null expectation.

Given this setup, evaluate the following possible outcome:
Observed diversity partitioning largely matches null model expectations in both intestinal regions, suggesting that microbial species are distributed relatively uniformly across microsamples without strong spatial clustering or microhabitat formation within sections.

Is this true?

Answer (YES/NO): NO